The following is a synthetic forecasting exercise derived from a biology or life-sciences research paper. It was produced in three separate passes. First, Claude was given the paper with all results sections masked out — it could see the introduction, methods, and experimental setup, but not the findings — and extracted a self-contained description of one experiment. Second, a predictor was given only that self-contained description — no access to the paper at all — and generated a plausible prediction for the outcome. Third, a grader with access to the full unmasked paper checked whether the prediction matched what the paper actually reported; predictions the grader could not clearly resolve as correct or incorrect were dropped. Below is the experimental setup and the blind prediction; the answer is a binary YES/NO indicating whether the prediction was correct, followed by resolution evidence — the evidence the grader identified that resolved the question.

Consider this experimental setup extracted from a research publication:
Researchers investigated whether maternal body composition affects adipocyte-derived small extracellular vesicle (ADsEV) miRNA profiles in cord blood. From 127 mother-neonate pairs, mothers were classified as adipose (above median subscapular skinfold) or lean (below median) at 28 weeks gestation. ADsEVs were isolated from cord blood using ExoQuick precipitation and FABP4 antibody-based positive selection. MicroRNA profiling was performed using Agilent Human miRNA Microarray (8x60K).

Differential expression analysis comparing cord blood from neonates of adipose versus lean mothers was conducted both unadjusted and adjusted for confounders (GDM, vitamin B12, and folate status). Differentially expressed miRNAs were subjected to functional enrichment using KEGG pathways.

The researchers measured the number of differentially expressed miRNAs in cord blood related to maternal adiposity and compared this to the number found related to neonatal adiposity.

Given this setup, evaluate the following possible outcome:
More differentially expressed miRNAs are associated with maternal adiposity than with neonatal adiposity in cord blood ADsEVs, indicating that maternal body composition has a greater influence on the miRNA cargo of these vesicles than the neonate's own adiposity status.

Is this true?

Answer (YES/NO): YES